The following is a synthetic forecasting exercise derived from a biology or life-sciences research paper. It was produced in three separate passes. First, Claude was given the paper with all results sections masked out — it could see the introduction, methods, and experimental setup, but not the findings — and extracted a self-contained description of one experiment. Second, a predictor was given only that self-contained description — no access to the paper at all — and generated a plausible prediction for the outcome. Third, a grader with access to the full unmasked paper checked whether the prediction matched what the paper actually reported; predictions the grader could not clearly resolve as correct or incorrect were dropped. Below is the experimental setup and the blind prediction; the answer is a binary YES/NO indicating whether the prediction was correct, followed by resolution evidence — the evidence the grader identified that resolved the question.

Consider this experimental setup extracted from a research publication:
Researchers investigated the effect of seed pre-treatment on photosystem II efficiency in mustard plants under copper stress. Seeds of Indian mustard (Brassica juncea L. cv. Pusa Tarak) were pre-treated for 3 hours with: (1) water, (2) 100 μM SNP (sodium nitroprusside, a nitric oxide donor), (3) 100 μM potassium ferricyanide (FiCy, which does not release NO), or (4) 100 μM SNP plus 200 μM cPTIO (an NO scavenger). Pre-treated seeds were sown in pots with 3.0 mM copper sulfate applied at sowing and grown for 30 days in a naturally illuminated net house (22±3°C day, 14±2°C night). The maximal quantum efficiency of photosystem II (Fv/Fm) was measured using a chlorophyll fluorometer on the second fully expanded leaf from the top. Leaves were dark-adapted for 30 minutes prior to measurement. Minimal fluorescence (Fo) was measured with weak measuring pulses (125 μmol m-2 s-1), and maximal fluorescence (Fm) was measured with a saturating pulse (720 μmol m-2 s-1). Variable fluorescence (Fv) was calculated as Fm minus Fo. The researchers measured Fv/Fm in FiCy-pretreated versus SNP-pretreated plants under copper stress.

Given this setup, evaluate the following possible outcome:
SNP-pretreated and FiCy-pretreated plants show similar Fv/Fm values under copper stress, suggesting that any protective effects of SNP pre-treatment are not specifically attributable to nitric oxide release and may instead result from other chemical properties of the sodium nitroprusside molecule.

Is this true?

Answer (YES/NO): NO